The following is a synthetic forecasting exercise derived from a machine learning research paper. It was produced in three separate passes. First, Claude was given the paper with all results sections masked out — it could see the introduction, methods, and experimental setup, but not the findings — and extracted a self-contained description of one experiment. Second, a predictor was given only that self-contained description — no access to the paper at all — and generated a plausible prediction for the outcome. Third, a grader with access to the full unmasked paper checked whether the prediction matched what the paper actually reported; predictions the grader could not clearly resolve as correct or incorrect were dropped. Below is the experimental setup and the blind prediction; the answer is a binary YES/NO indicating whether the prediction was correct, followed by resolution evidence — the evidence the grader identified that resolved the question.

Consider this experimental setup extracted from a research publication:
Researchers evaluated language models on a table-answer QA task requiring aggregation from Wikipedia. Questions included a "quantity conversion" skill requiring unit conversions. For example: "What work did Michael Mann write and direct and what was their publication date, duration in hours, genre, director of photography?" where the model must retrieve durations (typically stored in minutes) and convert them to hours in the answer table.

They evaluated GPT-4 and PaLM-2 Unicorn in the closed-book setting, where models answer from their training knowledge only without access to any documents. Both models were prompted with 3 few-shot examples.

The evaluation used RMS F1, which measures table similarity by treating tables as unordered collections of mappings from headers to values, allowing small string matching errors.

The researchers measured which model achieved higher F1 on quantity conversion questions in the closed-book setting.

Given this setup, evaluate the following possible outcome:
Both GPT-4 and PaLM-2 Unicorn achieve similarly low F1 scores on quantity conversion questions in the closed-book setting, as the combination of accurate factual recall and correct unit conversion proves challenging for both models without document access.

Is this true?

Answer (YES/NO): NO